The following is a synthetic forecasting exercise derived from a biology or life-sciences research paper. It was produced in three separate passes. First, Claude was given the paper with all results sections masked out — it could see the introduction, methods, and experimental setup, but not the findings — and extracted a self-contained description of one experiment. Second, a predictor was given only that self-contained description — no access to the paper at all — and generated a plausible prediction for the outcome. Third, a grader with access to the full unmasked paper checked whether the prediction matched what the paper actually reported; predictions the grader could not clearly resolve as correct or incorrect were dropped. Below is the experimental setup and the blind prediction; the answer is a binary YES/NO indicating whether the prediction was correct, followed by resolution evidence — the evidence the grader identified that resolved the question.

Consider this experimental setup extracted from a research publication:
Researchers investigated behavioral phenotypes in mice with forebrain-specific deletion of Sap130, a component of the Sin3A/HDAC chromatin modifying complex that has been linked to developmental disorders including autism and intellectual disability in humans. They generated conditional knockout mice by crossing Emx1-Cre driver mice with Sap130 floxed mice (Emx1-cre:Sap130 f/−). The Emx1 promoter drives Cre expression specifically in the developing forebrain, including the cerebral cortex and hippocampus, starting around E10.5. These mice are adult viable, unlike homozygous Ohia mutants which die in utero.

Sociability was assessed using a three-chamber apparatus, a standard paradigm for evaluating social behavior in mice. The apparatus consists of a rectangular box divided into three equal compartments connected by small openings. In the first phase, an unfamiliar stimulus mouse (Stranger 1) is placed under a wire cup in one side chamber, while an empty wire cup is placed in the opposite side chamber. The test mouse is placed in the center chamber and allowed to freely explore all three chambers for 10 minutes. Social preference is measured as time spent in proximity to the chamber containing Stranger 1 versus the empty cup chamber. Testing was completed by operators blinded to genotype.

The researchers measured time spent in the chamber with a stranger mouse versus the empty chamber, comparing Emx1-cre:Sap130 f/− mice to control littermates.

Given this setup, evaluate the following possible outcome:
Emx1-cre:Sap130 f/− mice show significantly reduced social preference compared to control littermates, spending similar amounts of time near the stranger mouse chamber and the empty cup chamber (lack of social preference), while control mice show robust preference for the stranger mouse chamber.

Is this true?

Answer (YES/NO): YES